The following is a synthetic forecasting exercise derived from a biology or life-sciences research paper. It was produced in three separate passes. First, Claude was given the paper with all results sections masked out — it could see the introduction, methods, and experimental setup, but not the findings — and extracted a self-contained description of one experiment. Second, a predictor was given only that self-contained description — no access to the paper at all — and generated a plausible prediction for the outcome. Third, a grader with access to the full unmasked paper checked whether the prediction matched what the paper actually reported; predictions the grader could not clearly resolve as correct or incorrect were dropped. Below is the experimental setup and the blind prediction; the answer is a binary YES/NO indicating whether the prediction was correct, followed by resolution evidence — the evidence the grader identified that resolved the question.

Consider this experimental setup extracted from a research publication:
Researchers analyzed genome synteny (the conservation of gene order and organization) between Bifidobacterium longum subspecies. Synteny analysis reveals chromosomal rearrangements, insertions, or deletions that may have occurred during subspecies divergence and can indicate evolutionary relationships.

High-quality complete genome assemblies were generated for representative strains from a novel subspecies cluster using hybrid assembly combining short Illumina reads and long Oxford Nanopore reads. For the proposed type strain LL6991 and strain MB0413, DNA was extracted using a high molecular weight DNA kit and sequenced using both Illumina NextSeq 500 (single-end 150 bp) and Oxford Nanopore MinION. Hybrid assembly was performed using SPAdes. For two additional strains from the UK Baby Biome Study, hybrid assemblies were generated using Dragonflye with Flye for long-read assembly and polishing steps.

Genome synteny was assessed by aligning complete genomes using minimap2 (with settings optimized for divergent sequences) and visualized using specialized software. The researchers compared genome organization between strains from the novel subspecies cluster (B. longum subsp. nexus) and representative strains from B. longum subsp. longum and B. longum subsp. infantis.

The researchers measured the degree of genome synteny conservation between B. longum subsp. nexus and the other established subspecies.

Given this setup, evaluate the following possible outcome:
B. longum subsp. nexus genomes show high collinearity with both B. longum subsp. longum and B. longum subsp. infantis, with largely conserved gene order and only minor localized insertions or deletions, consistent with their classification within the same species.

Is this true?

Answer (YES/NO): NO